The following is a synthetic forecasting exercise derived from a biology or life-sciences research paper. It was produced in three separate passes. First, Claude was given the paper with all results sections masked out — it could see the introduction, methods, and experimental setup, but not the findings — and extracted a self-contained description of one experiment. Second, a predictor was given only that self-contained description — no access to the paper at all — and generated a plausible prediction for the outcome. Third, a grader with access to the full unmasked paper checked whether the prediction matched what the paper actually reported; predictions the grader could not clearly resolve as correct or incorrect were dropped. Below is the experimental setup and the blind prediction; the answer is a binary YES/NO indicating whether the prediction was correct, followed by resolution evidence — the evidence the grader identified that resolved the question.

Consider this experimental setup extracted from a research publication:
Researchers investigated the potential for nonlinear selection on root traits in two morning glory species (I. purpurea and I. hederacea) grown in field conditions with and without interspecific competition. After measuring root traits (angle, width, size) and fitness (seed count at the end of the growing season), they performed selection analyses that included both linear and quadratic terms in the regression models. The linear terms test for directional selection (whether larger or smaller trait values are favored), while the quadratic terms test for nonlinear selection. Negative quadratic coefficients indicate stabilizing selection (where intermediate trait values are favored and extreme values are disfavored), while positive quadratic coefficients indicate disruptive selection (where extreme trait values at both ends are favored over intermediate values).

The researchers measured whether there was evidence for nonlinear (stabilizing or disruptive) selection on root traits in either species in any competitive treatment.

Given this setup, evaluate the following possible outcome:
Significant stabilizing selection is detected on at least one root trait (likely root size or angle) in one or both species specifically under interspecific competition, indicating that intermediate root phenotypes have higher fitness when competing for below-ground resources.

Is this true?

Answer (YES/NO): NO